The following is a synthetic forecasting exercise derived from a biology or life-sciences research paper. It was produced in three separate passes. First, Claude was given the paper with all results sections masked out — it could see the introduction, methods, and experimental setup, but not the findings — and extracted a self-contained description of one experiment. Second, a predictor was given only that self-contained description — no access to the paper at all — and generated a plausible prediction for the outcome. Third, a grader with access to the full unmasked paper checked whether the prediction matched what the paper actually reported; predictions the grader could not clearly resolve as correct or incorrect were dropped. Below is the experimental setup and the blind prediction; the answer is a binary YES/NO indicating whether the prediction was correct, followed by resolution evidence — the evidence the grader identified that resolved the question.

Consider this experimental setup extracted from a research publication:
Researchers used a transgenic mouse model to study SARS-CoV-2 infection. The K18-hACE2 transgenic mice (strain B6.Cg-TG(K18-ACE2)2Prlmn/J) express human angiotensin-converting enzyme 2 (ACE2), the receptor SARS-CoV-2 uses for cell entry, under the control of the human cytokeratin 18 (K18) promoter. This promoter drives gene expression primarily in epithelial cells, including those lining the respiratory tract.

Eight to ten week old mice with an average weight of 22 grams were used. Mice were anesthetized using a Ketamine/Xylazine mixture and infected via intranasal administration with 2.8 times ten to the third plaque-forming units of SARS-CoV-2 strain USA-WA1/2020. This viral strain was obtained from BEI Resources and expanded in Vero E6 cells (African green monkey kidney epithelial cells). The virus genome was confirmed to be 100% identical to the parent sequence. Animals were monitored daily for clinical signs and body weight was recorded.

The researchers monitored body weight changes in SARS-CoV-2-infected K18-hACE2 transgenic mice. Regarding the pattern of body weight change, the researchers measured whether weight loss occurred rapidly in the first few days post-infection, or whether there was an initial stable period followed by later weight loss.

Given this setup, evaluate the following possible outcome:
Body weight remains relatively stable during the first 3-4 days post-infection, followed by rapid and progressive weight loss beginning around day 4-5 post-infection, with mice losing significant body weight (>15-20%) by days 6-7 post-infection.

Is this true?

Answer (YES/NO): NO